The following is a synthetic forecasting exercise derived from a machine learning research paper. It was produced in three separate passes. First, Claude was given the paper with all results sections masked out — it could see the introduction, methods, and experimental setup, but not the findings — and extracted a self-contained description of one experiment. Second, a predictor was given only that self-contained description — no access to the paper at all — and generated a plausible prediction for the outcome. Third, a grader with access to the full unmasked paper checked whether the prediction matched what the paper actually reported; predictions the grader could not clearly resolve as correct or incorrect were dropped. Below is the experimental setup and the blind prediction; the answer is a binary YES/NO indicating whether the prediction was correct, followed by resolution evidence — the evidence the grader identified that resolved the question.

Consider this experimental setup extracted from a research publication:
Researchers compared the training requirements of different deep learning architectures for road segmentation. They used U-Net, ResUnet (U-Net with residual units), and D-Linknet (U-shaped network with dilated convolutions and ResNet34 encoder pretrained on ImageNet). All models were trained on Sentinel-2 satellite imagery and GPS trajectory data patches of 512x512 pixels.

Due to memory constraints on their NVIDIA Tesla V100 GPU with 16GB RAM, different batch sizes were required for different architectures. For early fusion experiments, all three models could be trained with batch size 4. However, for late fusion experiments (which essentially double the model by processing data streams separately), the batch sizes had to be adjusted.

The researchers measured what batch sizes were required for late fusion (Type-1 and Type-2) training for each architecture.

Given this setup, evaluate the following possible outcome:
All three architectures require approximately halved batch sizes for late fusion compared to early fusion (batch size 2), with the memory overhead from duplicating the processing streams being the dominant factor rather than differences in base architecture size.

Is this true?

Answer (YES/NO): NO